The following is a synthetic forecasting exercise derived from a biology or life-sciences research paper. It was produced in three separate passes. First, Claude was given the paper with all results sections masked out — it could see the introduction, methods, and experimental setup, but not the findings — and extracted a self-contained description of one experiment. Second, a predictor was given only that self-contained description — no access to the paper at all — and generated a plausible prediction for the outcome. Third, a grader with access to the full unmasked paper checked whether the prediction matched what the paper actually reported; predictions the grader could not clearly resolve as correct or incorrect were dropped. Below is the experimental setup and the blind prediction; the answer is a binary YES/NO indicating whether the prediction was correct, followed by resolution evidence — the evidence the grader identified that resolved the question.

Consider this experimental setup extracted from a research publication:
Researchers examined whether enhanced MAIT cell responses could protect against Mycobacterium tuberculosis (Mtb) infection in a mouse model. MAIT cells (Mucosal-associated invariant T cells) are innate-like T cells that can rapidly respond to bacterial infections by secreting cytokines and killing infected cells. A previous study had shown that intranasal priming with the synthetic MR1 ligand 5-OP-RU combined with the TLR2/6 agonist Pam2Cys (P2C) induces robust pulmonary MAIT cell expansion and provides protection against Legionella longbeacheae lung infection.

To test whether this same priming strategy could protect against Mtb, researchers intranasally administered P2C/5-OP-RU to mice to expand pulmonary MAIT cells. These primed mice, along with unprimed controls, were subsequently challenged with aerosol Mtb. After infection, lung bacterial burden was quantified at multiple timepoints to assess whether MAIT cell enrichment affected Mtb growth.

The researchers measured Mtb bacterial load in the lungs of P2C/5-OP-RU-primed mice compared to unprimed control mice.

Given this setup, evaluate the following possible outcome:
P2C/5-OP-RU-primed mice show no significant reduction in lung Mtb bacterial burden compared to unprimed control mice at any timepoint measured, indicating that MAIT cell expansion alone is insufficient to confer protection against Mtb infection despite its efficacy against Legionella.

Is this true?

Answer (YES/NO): YES